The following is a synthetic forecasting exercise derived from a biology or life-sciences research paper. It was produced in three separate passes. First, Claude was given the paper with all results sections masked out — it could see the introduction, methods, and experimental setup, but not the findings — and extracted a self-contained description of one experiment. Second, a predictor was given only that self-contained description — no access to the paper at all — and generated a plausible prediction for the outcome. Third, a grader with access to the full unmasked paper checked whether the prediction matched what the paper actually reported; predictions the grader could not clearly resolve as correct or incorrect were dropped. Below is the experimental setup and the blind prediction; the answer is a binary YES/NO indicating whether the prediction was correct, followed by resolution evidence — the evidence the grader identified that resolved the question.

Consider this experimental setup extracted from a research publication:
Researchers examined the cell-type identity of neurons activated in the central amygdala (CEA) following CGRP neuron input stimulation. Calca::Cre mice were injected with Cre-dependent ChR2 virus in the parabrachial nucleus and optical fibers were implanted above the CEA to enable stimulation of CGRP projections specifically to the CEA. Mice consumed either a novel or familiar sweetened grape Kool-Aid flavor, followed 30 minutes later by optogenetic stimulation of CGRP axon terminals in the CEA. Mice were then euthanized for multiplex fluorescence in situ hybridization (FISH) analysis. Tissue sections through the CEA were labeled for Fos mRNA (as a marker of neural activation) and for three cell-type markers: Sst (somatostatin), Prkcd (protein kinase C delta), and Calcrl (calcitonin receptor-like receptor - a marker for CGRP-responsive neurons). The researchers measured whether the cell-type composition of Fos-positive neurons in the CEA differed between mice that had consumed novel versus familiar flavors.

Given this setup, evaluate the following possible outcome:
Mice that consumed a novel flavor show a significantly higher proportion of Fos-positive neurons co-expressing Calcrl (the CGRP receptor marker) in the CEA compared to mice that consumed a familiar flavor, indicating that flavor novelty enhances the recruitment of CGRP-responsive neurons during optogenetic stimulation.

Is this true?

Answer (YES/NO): NO